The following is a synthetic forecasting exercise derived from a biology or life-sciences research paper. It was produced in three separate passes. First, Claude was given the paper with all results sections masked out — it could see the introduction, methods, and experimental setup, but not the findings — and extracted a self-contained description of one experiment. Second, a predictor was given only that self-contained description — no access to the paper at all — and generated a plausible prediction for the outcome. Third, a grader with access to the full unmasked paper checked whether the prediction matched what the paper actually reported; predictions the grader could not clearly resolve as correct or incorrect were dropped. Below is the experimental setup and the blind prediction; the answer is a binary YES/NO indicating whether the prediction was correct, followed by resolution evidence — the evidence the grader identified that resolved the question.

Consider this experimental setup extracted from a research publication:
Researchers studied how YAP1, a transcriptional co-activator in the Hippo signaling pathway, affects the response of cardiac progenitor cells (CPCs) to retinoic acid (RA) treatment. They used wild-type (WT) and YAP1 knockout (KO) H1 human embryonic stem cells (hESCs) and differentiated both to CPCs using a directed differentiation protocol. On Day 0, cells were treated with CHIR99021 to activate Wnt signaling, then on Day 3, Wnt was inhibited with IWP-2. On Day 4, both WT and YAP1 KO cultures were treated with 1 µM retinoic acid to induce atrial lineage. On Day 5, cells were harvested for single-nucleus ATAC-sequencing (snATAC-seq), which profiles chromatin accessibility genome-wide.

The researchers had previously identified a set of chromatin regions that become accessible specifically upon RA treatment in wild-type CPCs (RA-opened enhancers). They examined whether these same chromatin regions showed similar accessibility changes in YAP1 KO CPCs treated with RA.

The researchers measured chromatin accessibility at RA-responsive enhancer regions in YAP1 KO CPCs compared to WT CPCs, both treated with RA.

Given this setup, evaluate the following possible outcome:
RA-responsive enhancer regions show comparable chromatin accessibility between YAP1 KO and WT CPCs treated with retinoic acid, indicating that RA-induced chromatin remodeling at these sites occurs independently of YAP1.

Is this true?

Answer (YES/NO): NO